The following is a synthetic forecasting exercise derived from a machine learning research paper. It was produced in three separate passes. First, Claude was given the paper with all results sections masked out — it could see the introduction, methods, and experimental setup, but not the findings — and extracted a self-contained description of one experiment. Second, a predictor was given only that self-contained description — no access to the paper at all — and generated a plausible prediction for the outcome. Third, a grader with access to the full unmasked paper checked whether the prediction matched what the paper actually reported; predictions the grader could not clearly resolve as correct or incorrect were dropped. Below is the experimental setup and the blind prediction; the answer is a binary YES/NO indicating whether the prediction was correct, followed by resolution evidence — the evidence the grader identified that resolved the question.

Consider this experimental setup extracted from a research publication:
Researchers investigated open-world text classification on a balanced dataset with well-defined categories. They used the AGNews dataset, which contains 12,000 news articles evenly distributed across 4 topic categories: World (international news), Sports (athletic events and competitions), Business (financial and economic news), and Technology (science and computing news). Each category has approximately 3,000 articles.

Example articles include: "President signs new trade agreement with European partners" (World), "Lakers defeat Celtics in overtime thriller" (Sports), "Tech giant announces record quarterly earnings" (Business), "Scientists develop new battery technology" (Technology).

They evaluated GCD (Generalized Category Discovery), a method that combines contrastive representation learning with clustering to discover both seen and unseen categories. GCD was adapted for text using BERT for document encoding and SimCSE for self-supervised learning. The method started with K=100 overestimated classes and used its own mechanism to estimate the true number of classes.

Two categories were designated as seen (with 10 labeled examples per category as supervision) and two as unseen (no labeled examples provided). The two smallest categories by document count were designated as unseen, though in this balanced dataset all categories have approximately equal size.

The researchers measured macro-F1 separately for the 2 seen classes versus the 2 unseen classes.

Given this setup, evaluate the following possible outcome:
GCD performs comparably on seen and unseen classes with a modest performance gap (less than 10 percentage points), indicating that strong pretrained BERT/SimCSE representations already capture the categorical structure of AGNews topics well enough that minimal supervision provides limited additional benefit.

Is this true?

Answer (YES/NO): YES